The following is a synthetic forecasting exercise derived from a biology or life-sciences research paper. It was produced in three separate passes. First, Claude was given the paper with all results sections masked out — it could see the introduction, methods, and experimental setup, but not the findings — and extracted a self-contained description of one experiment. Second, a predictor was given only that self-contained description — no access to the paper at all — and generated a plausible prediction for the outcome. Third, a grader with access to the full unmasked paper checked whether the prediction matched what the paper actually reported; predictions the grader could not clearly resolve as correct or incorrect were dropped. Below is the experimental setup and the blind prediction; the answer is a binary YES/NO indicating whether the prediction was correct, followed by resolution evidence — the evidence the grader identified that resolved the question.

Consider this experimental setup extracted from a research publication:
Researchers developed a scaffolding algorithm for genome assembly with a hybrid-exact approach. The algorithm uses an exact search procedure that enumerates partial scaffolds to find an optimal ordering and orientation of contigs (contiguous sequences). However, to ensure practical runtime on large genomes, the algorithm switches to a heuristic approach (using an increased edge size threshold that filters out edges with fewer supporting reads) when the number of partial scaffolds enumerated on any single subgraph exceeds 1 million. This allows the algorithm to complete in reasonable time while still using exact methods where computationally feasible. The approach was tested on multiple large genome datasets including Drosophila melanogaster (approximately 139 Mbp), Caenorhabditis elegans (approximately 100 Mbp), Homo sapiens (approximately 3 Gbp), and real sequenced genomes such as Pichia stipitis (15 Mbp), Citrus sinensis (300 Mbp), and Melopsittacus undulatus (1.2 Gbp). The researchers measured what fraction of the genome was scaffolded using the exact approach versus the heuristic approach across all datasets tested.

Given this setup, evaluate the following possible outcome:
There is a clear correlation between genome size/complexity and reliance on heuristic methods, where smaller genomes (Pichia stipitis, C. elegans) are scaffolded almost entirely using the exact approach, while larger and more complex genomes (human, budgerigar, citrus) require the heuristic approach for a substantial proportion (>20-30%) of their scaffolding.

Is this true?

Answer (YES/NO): NO